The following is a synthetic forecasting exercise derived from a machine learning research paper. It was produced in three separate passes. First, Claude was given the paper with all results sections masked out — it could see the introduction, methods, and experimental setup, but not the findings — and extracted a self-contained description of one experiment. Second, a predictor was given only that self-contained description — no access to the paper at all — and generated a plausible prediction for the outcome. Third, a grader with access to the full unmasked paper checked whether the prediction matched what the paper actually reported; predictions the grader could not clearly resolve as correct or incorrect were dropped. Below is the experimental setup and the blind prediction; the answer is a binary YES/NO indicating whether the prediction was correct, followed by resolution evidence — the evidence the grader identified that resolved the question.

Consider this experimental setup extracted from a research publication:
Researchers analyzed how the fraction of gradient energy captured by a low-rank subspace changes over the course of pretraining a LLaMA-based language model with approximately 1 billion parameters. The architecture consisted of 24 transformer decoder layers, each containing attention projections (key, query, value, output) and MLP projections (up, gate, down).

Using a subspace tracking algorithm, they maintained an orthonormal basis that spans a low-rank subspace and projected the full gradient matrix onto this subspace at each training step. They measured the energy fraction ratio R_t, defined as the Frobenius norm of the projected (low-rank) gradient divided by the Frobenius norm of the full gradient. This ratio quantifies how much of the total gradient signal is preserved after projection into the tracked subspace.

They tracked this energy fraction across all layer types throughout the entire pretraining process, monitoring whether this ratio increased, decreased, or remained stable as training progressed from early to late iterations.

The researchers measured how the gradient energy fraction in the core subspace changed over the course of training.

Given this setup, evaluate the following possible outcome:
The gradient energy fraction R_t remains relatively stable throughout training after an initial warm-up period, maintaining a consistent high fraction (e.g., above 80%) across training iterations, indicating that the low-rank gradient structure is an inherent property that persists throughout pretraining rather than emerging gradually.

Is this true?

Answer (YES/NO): NO